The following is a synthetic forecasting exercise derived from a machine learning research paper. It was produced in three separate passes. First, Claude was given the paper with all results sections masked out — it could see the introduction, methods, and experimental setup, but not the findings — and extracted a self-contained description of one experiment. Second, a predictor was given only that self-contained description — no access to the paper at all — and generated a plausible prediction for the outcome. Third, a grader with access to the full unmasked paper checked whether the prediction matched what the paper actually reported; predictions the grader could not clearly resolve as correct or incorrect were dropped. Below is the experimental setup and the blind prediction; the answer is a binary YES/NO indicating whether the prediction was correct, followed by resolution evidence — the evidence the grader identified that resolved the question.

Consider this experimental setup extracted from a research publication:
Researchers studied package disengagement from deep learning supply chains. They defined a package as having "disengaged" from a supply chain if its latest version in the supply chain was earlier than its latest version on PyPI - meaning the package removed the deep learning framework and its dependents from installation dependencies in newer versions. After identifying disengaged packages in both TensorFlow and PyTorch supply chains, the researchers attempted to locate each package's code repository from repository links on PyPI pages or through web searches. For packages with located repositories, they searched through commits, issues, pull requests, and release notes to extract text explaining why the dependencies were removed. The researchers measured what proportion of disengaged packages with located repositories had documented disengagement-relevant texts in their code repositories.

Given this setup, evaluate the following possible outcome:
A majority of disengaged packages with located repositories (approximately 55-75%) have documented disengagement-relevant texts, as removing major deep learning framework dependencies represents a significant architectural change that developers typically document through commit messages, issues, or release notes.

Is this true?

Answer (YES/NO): NO